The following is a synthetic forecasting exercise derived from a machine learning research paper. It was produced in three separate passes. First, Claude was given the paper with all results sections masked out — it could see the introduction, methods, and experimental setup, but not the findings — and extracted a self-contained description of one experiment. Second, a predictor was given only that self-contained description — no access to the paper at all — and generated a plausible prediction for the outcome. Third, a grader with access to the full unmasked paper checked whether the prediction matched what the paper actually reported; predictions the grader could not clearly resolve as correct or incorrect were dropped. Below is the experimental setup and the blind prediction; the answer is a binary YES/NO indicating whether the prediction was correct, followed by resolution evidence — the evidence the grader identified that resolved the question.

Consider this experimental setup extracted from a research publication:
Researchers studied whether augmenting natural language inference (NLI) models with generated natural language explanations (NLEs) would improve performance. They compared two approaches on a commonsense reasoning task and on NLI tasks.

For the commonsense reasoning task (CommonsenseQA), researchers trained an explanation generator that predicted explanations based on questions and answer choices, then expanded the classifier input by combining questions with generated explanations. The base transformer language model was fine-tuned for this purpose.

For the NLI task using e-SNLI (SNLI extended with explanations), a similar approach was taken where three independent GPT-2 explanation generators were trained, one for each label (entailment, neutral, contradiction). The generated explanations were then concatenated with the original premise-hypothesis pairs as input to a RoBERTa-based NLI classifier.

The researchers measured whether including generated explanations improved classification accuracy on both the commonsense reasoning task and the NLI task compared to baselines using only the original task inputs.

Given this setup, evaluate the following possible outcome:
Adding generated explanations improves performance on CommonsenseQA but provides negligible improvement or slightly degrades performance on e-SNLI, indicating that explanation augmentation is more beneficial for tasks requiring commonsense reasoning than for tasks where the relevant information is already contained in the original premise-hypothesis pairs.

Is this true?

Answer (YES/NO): YES